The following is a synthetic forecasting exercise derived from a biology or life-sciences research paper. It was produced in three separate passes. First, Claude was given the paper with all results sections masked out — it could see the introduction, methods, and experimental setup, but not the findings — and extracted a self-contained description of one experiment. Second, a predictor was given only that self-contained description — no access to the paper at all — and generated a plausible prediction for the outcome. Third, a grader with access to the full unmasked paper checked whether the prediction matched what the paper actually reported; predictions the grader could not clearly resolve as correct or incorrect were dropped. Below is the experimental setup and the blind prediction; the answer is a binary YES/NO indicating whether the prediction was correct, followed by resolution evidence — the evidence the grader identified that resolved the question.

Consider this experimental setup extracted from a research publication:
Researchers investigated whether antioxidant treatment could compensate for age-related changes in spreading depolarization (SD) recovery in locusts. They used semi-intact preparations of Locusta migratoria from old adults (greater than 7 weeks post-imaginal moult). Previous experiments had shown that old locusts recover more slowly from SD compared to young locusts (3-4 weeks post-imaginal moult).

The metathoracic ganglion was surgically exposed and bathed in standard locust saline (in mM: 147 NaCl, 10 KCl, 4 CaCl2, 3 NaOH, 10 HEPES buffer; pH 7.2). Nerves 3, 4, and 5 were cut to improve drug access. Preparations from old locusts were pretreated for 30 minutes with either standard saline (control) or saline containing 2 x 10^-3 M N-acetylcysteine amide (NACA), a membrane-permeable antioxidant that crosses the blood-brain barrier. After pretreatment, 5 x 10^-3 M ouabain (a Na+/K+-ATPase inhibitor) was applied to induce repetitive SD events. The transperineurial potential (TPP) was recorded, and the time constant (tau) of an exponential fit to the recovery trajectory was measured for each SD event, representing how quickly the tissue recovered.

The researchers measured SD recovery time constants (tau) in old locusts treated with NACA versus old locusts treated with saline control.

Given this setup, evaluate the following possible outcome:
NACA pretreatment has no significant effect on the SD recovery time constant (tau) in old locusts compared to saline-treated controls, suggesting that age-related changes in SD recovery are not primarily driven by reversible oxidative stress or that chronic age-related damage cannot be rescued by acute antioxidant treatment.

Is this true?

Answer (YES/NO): NO